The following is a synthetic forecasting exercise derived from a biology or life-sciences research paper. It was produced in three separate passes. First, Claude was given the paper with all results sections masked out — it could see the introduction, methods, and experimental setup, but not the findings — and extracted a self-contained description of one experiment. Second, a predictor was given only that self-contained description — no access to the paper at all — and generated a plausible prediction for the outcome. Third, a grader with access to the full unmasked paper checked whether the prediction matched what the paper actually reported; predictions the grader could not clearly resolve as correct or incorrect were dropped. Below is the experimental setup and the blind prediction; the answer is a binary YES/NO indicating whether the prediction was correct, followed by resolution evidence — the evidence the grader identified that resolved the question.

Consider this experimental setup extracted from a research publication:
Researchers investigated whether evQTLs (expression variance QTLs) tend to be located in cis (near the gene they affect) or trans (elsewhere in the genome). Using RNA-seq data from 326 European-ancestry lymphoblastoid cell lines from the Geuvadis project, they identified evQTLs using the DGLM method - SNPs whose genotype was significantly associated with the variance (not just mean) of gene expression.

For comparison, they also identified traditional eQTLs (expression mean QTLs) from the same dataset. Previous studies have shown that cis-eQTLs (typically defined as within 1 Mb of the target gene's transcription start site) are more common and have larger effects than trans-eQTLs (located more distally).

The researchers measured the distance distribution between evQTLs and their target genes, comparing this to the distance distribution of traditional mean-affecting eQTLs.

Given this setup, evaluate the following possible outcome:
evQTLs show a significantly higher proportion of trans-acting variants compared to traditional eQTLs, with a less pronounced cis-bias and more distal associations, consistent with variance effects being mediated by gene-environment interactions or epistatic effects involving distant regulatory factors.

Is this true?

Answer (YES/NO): YES